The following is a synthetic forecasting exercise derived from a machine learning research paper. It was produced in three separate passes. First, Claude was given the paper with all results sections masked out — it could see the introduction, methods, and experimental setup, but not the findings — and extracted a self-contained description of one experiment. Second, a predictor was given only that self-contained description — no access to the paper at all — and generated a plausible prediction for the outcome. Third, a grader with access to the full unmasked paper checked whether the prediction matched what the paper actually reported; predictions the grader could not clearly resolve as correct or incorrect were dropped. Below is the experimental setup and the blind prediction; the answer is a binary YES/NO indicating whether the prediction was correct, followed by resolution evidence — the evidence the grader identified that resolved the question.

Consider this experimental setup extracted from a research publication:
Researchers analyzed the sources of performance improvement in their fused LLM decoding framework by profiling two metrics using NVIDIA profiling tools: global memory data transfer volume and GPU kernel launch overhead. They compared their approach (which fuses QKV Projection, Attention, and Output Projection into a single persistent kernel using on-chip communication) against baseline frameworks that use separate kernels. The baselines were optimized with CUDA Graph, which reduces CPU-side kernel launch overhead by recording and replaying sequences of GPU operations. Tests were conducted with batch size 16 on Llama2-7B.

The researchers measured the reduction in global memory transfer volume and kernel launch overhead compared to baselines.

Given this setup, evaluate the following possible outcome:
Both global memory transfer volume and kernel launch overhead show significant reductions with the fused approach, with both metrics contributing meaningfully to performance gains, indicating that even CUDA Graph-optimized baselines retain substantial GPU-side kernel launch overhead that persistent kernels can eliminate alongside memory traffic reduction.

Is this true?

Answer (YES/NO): NO